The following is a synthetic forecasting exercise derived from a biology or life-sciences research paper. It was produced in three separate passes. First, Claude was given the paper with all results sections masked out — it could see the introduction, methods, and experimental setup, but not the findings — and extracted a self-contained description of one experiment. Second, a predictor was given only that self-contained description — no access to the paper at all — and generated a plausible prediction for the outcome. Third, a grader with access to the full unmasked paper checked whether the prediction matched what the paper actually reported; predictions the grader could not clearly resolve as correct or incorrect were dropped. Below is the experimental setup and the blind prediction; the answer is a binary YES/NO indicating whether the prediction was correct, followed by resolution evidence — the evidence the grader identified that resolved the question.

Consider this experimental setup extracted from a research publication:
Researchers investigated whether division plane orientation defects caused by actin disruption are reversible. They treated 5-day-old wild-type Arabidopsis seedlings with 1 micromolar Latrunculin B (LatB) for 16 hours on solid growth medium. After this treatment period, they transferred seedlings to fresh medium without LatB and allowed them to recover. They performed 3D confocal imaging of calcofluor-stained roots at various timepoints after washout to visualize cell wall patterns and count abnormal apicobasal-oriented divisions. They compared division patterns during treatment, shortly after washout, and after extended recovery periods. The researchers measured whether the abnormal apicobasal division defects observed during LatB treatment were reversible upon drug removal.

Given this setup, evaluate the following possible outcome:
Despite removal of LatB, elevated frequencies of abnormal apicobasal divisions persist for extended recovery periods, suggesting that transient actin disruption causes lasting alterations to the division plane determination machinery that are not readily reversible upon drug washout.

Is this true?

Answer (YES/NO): NO